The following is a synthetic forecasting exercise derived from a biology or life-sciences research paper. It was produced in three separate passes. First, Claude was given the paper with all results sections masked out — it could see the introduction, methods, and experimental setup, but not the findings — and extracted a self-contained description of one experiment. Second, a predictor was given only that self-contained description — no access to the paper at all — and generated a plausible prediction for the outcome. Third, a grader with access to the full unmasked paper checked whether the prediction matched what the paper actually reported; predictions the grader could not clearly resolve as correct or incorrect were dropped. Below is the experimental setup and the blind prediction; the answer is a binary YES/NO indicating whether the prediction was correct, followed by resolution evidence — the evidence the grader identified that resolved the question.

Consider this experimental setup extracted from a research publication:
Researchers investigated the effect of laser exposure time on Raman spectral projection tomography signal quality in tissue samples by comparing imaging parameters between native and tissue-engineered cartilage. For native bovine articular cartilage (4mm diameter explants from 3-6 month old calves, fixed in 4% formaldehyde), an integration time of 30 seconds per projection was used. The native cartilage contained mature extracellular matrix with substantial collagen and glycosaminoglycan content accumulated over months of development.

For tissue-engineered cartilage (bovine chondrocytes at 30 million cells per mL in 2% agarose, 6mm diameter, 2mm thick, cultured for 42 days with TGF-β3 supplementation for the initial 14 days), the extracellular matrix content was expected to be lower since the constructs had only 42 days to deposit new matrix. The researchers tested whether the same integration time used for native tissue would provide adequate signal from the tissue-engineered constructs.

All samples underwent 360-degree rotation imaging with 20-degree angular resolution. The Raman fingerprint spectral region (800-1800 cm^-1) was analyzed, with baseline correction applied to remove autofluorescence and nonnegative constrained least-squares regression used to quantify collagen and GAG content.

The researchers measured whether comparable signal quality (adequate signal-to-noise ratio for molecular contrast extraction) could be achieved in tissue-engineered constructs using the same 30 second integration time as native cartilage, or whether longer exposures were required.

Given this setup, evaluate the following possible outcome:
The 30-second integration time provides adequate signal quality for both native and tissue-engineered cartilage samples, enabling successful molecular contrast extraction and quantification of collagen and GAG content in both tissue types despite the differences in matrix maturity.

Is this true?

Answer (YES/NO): NO